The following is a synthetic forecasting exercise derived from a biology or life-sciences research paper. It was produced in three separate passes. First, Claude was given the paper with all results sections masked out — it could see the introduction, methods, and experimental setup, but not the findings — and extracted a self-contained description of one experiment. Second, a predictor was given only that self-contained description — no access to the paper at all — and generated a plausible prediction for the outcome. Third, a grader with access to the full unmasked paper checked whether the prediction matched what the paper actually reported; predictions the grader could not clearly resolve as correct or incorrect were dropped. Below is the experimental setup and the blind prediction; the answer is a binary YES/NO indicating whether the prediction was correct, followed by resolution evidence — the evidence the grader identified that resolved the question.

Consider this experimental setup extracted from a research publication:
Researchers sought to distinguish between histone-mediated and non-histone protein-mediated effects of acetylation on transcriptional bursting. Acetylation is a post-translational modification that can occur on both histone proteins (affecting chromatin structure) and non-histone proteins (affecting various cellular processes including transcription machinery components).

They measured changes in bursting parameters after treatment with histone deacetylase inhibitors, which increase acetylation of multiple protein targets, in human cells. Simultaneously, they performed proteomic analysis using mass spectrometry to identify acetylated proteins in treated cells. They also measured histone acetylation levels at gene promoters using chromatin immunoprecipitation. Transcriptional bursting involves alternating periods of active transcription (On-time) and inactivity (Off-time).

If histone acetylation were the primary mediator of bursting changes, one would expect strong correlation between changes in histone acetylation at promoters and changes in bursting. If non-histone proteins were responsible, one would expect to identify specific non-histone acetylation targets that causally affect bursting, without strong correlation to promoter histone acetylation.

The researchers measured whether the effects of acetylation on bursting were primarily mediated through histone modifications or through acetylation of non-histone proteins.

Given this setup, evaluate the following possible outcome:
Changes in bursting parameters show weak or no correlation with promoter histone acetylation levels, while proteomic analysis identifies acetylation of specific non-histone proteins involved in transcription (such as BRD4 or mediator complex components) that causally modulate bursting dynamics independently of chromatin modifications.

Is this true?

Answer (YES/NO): YES